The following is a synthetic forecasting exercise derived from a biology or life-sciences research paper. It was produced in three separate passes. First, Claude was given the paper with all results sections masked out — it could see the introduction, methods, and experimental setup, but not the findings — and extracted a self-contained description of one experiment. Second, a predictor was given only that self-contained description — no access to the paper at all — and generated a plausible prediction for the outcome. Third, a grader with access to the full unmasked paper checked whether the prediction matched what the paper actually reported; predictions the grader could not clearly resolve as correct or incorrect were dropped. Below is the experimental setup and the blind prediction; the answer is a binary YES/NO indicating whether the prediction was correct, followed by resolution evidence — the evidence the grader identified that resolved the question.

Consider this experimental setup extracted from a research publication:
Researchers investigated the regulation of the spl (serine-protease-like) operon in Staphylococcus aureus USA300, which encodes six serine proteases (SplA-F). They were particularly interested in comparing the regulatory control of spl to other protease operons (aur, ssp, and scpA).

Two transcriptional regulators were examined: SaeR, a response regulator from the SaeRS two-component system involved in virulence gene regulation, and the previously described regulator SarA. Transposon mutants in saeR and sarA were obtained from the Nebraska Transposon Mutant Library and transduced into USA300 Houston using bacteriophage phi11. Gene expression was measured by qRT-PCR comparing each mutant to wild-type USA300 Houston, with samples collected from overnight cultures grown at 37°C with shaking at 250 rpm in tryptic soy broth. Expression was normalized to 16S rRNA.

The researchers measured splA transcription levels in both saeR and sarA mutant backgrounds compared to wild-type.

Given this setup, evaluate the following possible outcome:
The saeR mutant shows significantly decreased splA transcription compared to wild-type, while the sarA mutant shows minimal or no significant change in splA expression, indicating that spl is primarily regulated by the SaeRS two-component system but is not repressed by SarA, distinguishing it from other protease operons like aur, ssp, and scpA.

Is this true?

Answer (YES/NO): YES